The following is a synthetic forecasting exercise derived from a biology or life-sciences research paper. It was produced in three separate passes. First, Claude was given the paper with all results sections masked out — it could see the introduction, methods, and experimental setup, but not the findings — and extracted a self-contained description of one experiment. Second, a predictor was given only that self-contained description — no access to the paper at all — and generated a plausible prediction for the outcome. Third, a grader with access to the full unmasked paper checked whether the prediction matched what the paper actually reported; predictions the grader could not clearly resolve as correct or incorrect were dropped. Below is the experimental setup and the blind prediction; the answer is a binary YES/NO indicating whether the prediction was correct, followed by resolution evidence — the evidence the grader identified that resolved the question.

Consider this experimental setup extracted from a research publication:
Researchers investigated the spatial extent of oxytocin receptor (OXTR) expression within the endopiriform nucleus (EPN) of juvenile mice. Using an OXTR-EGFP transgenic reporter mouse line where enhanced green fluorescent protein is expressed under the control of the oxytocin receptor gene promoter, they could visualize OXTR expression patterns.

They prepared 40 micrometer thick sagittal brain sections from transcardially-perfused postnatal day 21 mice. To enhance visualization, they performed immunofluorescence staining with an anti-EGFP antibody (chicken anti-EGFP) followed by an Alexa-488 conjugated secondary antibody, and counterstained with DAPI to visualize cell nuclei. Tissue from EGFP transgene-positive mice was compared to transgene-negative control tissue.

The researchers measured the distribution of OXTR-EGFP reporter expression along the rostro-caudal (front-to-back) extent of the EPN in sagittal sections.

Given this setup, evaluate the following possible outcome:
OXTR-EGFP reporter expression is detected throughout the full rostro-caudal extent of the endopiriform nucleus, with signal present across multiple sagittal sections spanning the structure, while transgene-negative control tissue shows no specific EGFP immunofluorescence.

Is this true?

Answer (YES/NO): YES